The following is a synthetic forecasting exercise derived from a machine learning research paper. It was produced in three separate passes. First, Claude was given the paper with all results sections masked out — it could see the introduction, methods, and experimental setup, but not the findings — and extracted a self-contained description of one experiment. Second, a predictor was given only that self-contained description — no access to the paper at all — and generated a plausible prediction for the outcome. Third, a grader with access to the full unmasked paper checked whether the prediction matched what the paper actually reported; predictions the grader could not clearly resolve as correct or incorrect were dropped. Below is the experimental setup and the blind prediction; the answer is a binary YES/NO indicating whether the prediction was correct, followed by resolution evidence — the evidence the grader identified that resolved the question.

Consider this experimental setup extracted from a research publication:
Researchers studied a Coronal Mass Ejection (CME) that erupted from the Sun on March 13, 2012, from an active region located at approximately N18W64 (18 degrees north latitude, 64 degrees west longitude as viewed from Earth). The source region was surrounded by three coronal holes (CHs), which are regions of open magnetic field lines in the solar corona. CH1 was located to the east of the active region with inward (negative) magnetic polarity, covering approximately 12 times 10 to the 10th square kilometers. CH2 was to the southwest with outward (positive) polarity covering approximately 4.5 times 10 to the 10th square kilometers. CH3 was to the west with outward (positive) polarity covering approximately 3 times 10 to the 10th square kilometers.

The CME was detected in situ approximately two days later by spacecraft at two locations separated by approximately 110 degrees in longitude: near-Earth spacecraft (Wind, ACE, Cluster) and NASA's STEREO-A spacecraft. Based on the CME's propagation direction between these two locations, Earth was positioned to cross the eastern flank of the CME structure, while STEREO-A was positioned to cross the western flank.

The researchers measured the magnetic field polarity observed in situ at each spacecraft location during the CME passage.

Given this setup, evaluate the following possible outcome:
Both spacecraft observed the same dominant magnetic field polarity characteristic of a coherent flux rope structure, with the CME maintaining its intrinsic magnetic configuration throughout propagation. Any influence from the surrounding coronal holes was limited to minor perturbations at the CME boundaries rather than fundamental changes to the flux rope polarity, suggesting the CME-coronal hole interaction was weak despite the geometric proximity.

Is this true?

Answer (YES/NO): NO